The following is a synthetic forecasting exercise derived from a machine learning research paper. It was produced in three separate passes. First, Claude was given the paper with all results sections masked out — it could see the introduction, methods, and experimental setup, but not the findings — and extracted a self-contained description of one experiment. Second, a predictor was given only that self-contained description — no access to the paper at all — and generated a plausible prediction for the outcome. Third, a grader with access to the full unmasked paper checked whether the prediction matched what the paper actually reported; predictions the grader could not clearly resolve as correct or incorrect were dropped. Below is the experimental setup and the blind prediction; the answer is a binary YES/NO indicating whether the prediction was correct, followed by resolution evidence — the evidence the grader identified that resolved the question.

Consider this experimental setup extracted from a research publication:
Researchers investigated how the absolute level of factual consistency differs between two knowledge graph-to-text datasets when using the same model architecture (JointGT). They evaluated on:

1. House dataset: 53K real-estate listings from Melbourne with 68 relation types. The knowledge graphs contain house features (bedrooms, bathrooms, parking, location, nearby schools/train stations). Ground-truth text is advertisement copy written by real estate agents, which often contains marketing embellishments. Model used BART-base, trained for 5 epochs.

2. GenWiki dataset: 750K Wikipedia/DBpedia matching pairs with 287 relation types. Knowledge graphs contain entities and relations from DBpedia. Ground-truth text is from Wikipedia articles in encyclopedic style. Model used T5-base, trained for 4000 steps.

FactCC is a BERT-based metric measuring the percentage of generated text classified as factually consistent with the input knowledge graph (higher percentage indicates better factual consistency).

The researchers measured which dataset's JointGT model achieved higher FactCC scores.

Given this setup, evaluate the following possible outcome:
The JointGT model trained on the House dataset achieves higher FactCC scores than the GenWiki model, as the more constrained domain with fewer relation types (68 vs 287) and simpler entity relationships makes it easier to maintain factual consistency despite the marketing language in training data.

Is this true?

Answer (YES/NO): NO